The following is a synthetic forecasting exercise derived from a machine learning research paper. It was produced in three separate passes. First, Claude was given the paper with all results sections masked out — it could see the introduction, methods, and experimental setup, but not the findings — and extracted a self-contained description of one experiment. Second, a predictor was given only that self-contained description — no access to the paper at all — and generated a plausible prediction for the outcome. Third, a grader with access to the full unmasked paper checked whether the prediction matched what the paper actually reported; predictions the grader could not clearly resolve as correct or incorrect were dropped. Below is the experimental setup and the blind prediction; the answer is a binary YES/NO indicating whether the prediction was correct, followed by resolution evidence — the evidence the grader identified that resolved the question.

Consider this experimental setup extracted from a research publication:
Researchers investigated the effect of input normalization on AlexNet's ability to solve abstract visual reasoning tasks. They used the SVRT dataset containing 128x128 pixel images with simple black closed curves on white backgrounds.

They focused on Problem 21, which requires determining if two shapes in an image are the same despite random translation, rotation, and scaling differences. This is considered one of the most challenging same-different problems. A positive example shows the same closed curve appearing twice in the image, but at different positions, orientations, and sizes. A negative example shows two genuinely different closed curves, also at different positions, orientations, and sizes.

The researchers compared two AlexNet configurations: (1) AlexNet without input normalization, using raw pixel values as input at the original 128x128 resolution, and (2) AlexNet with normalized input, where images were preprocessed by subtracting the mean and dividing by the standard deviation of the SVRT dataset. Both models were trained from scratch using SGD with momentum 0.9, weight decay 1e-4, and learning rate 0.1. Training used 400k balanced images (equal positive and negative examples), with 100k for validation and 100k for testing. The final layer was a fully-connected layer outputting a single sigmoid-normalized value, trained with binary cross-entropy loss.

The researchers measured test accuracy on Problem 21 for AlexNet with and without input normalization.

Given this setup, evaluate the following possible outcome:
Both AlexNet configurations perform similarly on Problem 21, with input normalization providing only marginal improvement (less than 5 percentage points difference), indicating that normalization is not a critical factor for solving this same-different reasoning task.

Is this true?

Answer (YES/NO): NO